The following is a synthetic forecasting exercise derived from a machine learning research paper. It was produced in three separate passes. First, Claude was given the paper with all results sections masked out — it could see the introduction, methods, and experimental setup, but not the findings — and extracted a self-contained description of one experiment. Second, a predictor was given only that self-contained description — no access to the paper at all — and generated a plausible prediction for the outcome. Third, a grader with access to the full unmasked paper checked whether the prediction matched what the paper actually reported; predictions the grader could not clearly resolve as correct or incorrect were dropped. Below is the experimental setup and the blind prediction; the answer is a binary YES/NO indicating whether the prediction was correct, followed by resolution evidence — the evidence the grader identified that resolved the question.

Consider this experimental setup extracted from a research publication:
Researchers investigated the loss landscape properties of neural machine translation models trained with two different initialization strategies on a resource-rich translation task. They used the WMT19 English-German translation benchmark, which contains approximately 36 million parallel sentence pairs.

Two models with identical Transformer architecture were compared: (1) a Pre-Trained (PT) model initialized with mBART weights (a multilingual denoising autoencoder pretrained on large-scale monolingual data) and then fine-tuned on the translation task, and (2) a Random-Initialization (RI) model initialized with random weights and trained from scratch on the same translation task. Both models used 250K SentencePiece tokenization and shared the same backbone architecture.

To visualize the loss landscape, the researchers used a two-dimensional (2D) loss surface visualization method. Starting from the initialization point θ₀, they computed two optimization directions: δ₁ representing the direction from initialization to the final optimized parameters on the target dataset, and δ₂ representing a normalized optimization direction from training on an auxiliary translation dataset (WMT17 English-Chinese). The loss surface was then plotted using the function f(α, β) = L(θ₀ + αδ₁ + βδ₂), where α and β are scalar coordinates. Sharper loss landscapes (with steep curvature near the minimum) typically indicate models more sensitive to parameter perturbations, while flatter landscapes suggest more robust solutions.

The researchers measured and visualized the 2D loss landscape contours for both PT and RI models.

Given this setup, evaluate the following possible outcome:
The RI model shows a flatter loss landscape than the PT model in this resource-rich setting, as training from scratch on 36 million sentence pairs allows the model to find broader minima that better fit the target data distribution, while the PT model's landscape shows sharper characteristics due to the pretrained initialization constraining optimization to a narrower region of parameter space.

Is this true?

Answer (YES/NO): NO